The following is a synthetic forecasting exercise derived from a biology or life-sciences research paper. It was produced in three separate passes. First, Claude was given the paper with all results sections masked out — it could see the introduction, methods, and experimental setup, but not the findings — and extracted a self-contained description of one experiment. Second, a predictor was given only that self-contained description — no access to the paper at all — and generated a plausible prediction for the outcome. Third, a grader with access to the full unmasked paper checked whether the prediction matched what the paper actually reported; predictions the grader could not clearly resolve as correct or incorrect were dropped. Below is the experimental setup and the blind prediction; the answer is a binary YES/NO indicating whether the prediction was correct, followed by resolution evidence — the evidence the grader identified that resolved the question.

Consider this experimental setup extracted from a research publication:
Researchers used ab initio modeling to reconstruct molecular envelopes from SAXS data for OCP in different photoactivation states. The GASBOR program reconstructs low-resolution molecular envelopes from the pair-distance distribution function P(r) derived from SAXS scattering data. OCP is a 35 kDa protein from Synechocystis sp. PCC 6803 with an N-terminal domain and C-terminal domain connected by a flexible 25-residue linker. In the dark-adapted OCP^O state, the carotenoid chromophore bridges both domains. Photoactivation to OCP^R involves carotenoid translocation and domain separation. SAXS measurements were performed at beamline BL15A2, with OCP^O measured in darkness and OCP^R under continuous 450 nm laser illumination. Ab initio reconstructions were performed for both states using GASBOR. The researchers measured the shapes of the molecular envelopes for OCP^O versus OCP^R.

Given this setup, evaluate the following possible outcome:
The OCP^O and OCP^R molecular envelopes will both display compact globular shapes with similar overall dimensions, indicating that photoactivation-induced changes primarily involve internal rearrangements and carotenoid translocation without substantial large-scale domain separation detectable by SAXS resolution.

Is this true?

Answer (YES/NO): NO